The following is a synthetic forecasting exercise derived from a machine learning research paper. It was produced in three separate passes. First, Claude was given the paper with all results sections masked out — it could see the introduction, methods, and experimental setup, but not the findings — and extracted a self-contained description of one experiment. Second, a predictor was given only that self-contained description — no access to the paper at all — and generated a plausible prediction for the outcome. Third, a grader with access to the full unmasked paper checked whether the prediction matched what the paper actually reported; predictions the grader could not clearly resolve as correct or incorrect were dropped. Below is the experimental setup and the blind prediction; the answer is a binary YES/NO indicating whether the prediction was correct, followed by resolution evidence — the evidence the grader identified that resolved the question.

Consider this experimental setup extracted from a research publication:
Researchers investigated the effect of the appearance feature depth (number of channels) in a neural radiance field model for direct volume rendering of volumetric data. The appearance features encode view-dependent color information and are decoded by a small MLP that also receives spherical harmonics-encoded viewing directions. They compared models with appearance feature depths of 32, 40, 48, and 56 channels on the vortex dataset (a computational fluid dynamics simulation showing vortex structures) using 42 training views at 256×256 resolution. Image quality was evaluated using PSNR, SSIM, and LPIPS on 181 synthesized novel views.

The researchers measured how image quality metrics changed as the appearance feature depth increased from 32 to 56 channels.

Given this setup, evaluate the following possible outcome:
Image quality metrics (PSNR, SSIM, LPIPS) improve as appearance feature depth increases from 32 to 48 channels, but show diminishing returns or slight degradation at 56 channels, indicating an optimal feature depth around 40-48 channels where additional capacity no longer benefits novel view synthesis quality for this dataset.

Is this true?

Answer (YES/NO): NO